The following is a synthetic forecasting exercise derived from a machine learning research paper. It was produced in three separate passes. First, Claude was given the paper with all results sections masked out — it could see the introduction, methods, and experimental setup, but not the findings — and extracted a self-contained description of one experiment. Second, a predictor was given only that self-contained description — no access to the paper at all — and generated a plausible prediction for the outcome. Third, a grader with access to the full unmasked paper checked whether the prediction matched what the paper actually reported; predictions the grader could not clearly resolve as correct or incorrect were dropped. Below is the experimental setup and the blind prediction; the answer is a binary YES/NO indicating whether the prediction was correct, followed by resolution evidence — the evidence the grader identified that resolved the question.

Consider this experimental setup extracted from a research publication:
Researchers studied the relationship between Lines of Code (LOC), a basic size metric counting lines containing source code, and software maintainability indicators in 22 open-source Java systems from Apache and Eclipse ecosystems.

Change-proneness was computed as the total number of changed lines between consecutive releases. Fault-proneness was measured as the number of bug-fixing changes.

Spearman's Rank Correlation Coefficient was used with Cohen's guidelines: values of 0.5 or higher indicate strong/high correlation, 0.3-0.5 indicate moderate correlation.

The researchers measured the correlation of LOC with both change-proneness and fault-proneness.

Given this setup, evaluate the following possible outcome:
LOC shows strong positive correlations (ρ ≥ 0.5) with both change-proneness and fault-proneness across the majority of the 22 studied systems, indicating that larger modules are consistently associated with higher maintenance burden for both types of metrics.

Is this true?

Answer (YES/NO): NO